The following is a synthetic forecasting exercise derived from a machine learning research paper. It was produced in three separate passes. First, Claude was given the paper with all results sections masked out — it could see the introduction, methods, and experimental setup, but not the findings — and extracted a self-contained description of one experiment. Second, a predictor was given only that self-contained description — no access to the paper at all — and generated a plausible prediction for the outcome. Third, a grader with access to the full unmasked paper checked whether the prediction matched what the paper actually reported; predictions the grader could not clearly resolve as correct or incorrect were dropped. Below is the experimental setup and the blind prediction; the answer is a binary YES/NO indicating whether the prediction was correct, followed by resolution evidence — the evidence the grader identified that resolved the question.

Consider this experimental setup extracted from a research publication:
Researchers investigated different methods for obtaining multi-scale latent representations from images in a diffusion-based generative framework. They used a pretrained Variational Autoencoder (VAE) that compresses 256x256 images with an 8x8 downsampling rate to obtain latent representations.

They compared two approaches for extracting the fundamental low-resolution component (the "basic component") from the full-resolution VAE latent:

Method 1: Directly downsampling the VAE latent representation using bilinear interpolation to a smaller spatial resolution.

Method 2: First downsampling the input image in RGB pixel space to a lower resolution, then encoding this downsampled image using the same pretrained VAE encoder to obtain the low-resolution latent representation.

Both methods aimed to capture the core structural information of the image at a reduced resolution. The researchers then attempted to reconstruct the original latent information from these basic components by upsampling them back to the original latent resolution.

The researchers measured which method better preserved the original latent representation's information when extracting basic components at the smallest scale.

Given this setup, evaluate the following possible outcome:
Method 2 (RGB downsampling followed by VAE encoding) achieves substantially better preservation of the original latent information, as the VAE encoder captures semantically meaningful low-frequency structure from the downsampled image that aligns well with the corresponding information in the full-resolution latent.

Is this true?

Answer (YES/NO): YES